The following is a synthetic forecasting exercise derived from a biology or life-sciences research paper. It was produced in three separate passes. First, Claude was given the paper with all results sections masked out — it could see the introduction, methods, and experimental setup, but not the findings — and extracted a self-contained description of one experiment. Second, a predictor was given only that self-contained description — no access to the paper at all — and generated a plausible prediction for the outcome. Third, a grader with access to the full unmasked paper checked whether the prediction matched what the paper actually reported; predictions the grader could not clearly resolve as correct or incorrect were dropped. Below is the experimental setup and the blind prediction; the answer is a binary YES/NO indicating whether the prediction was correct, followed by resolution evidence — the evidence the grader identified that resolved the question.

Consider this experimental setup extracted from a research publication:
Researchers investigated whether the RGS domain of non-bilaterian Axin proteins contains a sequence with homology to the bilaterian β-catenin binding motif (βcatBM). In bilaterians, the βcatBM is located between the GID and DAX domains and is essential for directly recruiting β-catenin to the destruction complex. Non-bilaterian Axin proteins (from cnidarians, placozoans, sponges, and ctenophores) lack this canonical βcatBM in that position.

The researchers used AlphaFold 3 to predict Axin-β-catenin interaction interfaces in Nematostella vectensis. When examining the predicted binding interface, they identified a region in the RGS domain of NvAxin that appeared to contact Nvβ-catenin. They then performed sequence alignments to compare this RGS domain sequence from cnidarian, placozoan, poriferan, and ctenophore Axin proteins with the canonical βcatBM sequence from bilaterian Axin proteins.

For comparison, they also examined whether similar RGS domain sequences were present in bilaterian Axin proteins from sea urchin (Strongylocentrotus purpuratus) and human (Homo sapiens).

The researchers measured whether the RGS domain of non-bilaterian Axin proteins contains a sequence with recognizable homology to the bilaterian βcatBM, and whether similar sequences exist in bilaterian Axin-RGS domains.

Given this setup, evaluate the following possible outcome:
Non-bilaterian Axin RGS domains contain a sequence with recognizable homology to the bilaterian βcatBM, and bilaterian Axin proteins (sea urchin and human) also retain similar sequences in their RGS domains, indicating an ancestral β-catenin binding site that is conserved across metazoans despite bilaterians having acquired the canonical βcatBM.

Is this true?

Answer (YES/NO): NO